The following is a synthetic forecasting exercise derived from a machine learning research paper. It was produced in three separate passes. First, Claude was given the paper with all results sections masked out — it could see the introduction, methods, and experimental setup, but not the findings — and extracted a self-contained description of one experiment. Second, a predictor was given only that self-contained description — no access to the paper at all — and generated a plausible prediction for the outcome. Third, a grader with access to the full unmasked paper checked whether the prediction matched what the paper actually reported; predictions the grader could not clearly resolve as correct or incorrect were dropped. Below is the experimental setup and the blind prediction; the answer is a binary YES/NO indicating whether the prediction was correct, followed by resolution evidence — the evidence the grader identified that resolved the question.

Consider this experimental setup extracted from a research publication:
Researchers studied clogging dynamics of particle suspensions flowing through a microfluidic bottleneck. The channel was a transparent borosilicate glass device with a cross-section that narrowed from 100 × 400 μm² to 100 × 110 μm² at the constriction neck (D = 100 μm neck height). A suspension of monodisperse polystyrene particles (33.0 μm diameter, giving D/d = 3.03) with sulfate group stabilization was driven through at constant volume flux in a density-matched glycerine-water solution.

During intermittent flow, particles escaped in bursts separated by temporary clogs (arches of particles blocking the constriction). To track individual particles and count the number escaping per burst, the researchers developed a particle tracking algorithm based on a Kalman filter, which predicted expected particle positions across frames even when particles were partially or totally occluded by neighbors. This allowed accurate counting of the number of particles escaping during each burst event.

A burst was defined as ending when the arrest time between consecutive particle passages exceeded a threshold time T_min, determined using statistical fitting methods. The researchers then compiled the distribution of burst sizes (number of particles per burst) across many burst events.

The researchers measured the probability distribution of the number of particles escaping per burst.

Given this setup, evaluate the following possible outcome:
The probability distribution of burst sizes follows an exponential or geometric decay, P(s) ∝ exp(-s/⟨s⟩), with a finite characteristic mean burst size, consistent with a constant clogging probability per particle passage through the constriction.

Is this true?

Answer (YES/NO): YES